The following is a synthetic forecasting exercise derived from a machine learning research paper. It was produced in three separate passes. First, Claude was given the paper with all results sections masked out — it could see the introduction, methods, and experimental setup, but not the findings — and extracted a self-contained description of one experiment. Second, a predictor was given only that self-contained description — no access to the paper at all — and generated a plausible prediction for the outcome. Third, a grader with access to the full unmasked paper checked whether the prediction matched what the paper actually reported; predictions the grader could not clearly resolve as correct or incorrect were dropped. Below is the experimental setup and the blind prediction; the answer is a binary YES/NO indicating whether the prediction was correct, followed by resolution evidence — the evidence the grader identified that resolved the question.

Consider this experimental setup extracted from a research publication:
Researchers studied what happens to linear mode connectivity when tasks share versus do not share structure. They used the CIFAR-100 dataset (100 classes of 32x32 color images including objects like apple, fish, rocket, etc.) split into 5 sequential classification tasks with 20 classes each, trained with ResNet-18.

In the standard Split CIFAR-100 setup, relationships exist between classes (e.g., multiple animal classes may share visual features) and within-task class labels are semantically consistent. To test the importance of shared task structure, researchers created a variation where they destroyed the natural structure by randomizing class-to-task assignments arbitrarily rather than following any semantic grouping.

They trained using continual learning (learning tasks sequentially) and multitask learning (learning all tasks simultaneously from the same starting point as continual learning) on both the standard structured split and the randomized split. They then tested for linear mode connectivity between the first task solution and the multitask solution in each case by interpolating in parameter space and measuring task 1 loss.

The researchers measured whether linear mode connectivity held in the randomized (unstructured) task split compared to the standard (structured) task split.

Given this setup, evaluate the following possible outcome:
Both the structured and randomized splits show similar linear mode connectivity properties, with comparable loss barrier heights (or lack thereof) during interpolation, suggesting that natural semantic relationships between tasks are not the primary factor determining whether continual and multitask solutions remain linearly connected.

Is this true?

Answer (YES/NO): NO